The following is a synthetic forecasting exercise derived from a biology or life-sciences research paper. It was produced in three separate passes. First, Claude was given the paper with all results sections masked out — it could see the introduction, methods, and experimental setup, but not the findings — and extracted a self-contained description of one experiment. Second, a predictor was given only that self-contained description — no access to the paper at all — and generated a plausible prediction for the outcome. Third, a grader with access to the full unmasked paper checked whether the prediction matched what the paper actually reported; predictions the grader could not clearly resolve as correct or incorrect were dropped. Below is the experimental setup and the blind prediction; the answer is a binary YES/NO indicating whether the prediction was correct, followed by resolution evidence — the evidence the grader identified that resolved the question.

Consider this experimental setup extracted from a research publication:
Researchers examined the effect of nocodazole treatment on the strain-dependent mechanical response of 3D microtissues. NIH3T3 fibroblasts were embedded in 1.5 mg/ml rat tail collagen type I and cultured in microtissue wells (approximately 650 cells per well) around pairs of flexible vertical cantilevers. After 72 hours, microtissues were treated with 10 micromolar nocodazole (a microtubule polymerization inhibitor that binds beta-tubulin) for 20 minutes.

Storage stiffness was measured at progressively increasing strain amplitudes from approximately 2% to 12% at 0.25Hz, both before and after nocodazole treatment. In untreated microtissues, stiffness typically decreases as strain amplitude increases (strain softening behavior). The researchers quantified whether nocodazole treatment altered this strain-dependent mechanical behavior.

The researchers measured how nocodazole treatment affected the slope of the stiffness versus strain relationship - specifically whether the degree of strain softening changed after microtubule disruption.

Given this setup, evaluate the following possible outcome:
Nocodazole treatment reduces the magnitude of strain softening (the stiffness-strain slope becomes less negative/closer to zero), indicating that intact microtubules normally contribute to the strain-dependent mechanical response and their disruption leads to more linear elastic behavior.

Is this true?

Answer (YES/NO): NO